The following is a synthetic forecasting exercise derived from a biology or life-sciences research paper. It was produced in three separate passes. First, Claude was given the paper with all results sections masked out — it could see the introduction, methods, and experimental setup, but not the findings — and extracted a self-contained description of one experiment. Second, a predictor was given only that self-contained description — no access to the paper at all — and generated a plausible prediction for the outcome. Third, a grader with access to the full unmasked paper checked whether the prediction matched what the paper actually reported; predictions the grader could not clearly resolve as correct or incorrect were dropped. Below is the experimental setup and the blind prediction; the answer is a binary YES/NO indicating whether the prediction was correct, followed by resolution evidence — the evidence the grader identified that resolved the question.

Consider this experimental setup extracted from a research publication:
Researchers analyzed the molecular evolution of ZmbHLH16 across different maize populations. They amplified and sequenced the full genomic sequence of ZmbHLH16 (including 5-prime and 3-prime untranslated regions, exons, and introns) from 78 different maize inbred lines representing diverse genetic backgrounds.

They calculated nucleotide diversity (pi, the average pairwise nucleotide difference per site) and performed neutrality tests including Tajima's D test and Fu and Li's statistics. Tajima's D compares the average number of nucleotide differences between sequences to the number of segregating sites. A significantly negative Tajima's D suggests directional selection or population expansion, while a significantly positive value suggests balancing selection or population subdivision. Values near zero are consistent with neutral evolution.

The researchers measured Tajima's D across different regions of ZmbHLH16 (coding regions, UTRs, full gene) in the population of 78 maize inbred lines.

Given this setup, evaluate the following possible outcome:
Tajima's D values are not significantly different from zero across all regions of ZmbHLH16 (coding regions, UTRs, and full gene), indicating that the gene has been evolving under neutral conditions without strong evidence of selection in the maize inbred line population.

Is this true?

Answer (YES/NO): YES